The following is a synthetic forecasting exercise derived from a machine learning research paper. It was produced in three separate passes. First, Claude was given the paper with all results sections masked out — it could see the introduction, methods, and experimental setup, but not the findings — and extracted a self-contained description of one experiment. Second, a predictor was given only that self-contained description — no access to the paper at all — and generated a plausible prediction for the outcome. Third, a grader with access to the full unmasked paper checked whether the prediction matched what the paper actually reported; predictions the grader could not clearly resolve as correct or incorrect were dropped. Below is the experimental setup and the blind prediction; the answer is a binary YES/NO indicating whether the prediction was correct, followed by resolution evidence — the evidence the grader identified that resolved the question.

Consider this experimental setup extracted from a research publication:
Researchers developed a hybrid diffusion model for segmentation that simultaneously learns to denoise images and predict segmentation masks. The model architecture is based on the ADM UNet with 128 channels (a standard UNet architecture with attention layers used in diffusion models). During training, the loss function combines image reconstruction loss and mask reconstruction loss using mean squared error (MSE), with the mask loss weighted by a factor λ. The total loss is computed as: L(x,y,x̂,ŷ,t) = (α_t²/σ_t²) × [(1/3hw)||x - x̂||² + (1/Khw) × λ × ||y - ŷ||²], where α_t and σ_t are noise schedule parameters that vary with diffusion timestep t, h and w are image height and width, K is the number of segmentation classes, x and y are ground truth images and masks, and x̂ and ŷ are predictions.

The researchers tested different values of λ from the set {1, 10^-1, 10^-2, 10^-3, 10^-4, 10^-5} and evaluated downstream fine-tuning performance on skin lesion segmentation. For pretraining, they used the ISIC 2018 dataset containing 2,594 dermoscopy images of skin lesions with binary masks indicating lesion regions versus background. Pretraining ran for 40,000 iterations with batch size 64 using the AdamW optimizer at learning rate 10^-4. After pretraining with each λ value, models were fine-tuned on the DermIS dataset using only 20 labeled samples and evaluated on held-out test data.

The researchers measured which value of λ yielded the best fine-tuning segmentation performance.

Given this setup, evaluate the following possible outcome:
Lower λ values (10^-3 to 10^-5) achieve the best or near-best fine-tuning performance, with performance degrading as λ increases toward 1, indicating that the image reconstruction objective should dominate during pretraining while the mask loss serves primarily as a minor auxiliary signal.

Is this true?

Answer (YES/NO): YES